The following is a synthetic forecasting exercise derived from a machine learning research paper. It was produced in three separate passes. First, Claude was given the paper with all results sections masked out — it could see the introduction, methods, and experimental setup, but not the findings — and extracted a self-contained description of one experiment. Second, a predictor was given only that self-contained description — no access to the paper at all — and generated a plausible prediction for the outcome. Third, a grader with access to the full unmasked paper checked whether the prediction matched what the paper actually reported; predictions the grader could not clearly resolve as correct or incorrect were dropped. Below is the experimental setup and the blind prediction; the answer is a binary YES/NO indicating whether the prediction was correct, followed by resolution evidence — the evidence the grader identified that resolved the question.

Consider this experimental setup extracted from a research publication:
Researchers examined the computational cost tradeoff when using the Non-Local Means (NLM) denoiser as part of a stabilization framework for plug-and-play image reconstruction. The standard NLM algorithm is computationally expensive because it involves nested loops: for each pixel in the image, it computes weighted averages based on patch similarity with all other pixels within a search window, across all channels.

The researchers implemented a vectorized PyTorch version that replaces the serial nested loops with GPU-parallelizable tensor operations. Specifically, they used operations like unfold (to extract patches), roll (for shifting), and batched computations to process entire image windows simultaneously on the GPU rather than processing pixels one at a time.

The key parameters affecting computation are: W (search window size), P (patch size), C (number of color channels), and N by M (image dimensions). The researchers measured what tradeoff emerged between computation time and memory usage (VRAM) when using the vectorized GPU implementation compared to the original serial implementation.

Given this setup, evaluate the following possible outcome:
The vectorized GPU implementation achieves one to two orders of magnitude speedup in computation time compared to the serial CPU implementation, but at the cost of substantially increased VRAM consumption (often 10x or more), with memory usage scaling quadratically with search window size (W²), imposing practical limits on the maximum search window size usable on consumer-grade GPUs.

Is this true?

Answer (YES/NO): NO